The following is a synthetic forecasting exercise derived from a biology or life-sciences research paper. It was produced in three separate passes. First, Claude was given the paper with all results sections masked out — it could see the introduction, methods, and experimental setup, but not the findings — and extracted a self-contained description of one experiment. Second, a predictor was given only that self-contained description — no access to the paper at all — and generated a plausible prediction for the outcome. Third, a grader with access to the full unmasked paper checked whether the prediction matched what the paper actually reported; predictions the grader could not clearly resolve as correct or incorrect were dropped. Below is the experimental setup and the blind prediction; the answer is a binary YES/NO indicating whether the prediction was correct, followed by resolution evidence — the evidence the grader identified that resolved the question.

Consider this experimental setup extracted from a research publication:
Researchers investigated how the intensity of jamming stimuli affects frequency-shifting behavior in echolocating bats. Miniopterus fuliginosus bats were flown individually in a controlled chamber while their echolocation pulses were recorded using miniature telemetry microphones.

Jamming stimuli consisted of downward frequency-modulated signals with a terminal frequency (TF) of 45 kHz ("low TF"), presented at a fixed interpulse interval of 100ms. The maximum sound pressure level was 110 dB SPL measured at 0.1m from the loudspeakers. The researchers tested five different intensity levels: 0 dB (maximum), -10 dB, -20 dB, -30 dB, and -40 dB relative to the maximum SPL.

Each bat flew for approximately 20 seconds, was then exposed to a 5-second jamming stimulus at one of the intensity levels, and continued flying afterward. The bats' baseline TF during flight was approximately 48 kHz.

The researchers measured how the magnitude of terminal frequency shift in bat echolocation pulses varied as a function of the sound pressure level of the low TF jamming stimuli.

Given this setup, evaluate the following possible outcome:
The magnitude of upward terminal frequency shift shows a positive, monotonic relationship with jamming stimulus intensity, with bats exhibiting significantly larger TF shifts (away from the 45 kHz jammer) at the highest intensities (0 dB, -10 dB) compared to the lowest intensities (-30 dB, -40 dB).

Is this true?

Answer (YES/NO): YES